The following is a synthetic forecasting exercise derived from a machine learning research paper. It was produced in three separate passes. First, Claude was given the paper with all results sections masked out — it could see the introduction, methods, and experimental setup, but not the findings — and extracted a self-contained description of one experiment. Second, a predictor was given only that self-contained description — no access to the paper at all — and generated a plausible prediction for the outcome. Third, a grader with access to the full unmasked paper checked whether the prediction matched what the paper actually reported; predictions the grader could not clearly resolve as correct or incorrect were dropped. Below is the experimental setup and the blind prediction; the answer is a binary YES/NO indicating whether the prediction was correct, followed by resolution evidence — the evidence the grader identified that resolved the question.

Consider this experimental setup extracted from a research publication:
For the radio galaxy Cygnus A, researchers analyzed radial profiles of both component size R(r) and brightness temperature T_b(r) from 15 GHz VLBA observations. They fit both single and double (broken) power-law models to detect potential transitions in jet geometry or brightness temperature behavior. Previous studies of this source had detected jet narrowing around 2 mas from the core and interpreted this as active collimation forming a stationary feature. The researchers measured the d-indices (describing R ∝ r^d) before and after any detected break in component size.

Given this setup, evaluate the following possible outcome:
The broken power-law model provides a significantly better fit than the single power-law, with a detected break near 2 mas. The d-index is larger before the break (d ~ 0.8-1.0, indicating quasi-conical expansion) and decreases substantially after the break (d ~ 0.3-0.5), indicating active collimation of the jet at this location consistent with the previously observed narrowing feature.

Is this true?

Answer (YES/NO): NO